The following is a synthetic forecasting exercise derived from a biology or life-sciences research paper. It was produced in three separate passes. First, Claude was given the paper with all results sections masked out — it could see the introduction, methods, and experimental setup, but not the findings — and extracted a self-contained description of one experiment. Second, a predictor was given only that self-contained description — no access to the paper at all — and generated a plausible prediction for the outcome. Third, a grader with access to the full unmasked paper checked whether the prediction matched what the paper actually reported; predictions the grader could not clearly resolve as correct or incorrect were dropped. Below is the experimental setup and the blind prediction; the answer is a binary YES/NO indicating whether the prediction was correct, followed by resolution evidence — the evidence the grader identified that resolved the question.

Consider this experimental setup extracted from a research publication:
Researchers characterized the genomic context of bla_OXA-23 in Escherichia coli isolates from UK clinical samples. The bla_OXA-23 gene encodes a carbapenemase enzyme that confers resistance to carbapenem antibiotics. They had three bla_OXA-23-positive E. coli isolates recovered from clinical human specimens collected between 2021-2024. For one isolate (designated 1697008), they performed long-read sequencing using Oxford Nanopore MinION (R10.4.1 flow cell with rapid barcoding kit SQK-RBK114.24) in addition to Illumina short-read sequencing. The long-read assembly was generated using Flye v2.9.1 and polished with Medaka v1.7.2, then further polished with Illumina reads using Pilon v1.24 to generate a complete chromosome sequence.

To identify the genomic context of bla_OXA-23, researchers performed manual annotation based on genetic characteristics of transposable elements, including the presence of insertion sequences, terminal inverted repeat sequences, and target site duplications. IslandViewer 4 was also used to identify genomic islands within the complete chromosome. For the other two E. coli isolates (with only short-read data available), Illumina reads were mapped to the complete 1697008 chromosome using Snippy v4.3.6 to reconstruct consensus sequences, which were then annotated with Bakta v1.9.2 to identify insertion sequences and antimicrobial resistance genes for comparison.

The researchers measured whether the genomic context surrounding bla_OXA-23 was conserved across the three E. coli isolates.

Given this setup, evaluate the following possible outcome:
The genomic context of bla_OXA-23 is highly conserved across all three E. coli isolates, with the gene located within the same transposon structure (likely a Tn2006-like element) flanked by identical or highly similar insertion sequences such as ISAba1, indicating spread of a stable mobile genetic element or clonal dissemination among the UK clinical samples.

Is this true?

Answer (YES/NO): NO